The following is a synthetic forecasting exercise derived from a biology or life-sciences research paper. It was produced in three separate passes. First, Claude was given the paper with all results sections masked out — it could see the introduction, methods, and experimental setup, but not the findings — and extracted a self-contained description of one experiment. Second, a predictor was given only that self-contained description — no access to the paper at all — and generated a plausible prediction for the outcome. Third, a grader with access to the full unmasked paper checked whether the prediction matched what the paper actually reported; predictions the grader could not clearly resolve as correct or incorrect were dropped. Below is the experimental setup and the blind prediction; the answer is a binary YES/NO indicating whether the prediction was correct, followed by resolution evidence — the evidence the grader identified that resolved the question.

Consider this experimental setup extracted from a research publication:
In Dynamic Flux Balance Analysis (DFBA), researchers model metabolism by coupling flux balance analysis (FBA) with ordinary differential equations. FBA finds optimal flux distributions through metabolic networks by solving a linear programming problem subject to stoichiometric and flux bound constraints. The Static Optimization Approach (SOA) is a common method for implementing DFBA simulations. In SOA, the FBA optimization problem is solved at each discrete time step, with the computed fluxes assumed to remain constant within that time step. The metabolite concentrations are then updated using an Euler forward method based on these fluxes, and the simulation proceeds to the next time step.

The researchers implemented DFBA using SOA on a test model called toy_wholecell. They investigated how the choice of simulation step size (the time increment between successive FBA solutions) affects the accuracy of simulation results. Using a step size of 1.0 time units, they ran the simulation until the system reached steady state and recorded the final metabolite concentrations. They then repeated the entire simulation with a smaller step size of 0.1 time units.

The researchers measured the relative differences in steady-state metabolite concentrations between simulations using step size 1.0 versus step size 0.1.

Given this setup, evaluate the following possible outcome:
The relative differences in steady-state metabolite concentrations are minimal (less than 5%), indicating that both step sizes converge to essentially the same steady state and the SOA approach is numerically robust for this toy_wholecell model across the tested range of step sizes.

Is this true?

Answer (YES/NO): NO